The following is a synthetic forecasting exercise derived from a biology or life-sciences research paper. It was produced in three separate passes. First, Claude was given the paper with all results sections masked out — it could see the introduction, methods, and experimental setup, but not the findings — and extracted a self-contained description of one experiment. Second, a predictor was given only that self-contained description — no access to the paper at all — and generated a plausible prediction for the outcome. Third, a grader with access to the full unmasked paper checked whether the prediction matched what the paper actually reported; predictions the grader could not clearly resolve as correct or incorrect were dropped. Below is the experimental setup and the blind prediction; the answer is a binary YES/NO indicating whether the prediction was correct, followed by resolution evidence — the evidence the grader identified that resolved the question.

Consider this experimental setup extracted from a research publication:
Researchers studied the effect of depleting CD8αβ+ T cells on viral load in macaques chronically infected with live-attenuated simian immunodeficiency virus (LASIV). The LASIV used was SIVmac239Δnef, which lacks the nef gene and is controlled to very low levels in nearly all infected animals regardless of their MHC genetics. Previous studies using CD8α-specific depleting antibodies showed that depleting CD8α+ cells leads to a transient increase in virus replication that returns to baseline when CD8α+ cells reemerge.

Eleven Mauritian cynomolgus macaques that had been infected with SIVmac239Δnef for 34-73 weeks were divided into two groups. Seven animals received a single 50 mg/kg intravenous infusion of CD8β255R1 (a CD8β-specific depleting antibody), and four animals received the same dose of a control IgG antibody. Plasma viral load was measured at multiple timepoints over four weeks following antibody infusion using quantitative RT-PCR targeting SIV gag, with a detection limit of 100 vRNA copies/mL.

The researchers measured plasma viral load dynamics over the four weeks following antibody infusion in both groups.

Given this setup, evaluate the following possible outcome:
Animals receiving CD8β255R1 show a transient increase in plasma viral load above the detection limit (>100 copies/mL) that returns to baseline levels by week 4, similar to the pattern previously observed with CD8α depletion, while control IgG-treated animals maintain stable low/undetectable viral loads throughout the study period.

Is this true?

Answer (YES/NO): YES